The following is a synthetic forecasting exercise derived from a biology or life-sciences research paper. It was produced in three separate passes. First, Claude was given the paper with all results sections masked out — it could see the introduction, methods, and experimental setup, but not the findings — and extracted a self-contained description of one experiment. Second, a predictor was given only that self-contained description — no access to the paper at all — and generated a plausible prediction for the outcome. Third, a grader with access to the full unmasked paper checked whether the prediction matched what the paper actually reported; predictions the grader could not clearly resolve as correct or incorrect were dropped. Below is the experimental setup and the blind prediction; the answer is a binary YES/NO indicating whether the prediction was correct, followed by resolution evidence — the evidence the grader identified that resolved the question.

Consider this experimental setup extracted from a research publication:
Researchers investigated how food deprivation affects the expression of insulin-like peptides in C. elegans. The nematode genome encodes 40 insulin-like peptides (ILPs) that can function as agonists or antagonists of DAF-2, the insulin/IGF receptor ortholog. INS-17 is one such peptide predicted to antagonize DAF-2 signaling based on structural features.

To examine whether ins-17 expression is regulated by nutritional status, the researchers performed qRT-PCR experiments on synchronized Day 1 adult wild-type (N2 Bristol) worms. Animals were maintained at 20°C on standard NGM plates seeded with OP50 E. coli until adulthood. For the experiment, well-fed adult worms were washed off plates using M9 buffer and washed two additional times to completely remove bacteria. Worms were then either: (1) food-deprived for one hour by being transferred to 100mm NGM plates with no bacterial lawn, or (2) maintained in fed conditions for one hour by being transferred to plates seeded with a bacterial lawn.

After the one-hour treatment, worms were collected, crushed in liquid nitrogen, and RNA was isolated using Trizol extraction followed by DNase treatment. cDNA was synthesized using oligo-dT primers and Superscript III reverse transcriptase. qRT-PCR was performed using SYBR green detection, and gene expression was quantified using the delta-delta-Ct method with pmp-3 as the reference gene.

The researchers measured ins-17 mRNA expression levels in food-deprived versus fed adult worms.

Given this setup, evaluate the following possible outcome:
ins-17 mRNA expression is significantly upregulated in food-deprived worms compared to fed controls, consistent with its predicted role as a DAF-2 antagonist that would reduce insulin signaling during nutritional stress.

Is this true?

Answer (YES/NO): YES